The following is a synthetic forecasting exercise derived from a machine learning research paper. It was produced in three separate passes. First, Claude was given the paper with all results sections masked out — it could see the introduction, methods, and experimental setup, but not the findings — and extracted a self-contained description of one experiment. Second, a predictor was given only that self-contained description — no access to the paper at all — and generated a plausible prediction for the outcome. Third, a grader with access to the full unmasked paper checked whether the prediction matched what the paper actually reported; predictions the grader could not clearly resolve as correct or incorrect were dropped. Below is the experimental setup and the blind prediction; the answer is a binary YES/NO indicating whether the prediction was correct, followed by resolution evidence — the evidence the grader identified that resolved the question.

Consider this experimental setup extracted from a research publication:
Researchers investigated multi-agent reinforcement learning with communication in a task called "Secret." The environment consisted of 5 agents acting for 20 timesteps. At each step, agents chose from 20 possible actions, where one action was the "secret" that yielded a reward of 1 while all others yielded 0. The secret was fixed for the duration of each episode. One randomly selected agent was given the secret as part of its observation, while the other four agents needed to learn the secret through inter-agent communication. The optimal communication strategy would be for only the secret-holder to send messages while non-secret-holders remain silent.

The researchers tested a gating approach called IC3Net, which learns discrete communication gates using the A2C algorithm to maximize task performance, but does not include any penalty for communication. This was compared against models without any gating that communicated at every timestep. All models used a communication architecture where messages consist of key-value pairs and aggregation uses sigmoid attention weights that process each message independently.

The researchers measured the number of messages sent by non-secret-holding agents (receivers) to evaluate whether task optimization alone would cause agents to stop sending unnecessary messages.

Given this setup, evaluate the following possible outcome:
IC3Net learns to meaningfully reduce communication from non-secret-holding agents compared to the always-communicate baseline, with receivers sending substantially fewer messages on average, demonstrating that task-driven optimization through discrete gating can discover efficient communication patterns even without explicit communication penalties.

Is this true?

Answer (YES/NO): NO